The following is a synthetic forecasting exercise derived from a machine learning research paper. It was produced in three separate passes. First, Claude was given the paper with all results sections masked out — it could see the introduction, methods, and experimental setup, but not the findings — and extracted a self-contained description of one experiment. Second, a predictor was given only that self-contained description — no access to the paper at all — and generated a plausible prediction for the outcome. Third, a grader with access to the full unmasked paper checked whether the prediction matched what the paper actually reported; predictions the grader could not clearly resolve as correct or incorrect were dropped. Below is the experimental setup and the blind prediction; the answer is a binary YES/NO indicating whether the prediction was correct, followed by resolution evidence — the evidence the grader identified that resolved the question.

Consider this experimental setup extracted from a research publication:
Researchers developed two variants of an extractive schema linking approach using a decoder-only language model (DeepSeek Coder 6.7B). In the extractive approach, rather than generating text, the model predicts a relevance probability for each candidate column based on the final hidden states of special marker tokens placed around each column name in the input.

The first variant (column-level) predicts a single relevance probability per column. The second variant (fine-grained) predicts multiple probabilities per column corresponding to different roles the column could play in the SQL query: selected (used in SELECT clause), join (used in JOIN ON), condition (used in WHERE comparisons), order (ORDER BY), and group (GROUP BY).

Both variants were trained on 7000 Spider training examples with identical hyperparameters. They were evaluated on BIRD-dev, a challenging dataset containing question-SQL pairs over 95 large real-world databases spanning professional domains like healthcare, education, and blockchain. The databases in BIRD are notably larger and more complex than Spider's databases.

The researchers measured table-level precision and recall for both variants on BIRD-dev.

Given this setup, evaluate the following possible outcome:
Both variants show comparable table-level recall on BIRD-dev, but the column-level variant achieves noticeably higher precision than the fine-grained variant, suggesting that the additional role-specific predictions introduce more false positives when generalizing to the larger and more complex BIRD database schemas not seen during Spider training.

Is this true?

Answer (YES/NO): NO